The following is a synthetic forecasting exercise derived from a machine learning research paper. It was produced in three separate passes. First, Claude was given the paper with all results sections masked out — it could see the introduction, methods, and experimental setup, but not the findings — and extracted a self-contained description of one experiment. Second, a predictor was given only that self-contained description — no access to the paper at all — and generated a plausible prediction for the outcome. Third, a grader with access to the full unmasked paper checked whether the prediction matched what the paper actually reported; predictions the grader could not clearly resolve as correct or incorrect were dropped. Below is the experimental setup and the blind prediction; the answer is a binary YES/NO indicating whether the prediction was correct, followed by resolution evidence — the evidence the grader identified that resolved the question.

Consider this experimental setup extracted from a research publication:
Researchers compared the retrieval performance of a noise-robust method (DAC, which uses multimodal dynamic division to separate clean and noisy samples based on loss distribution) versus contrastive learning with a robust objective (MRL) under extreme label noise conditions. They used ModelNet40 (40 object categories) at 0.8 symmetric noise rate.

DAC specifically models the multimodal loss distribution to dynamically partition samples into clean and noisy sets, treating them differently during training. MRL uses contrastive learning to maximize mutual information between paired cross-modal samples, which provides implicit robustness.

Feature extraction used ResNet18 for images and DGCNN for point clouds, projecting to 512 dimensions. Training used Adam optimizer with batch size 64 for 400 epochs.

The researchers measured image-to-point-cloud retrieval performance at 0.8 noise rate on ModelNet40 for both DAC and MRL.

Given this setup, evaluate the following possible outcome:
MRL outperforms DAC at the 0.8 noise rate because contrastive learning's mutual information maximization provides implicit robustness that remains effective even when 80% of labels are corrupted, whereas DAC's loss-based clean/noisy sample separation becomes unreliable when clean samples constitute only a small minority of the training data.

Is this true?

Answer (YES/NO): NO